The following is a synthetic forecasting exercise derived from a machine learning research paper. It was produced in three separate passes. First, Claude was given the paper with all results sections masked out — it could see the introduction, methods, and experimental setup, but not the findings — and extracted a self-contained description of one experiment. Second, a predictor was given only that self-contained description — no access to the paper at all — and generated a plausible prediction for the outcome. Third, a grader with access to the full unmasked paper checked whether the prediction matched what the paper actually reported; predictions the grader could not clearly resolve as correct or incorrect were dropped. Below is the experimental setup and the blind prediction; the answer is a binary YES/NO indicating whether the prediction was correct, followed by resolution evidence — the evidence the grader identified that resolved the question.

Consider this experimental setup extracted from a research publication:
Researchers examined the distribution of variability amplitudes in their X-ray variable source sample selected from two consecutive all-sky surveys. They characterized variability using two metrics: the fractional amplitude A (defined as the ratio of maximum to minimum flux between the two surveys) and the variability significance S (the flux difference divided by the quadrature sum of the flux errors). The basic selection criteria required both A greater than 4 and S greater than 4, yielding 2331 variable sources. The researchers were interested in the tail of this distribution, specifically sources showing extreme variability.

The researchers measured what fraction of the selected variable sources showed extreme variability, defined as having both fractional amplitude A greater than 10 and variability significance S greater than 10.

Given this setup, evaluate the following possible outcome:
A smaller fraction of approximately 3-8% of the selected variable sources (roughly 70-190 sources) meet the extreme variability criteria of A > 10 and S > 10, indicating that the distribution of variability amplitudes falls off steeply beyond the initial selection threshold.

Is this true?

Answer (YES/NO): YES